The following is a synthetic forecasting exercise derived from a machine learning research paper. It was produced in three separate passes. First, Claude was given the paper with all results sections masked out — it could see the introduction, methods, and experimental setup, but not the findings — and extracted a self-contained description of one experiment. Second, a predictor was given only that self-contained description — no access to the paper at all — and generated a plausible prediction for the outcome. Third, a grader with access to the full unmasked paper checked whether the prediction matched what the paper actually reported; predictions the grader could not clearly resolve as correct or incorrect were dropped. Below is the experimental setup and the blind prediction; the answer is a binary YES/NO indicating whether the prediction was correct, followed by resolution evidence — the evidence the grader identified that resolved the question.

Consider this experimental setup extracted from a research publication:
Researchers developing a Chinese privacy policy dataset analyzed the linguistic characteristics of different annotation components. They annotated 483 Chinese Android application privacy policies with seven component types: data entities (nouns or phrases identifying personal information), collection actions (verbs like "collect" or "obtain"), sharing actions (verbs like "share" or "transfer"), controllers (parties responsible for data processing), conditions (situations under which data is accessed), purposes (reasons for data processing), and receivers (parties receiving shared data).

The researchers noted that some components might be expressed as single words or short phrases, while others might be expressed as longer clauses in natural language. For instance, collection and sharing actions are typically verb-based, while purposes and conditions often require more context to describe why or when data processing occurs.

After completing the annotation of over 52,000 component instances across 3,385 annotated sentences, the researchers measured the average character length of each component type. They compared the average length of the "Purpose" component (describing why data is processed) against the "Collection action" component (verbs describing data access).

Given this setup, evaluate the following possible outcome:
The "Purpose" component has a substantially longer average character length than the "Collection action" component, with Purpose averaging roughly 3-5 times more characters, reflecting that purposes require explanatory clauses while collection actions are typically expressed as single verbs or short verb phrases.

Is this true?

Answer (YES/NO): NO